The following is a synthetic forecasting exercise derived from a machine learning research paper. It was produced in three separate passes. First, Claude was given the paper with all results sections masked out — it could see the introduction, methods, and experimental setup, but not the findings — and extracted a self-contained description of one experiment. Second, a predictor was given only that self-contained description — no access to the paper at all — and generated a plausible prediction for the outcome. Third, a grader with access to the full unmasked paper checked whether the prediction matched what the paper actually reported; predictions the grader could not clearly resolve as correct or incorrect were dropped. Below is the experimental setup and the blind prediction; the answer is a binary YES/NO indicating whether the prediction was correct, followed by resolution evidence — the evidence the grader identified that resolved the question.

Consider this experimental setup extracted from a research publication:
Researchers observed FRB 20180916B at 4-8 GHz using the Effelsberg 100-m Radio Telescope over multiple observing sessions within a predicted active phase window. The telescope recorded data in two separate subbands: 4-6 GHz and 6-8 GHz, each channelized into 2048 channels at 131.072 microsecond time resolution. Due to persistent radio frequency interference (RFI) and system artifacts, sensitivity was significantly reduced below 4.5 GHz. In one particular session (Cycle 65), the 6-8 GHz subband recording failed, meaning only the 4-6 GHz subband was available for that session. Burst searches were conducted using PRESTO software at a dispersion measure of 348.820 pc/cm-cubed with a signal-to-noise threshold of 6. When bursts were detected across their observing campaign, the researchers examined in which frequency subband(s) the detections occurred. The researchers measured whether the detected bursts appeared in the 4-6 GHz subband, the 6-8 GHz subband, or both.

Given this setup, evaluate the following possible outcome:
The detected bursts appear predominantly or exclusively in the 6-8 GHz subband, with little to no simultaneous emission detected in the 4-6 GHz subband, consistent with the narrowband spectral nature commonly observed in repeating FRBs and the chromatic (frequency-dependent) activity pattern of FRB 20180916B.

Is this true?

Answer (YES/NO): NO